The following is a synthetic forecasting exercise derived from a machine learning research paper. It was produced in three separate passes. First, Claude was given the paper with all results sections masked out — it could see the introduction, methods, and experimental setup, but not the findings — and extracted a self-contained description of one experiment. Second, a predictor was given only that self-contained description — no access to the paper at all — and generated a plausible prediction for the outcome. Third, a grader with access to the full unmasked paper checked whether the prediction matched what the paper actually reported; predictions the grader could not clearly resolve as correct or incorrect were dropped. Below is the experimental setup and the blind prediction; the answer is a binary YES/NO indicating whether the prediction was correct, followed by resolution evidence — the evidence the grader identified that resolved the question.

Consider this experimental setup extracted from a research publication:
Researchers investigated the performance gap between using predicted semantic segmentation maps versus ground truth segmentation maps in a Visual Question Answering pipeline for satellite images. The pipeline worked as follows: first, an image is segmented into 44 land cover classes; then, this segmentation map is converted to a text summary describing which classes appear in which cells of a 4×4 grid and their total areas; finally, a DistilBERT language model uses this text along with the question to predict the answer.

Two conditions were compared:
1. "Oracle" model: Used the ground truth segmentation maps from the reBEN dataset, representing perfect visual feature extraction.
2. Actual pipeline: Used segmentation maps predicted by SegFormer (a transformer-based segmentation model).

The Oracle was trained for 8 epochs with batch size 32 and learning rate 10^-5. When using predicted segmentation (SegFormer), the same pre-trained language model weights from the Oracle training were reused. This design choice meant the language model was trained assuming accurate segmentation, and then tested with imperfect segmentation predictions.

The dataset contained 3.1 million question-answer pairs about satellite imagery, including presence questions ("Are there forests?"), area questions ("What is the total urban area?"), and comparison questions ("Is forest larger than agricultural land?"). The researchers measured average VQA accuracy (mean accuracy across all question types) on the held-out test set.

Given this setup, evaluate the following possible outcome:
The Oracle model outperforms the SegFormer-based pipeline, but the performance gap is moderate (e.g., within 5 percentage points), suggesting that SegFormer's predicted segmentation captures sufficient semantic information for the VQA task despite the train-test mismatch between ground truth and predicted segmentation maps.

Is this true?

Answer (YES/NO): NO